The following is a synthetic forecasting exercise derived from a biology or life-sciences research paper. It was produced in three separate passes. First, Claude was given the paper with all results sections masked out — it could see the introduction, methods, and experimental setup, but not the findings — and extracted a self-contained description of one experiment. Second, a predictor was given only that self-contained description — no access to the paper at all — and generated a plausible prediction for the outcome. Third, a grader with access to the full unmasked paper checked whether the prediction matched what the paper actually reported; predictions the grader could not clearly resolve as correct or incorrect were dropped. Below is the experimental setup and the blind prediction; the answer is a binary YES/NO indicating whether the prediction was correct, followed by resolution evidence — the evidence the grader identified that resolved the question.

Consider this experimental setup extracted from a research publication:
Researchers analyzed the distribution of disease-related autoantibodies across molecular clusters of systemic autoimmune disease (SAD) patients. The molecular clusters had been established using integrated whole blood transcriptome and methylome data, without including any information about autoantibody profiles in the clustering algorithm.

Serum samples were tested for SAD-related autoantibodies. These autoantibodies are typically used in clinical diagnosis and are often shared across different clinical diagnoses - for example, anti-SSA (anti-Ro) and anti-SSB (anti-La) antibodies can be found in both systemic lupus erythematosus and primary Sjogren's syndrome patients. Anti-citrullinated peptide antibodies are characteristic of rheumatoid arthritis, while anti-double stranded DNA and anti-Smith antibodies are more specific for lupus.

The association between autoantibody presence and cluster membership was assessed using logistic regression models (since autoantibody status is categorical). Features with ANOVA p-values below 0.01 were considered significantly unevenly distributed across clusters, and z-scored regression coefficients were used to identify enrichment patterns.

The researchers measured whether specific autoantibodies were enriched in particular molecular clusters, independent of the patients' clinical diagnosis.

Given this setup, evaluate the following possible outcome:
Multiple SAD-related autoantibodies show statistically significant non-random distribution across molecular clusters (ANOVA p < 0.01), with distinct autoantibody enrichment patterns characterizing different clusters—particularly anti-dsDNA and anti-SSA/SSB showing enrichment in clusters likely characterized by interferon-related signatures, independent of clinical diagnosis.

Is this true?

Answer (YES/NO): YES